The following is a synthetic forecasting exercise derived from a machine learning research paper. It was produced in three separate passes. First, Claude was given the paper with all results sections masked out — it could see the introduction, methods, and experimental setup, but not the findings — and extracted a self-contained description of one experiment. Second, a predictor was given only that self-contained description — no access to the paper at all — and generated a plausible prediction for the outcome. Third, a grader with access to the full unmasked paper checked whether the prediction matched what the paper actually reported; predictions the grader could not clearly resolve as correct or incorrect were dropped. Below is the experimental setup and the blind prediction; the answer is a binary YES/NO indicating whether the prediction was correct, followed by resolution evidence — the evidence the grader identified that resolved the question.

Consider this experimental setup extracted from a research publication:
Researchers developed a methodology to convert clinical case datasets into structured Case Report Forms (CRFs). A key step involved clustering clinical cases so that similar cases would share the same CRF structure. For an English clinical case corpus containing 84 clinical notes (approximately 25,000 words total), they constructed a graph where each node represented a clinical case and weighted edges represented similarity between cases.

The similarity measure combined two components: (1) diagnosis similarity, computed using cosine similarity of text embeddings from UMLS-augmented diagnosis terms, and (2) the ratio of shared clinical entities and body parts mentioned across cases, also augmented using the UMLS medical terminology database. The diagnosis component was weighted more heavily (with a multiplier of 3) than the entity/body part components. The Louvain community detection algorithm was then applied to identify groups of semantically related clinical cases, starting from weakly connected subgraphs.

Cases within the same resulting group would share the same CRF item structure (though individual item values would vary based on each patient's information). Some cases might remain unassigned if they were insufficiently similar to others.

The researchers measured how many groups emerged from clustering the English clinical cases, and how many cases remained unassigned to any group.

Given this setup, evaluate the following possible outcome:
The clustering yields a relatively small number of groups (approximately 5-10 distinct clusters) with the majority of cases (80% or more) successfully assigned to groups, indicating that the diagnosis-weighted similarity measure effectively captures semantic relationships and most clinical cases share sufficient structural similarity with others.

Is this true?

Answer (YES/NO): YES